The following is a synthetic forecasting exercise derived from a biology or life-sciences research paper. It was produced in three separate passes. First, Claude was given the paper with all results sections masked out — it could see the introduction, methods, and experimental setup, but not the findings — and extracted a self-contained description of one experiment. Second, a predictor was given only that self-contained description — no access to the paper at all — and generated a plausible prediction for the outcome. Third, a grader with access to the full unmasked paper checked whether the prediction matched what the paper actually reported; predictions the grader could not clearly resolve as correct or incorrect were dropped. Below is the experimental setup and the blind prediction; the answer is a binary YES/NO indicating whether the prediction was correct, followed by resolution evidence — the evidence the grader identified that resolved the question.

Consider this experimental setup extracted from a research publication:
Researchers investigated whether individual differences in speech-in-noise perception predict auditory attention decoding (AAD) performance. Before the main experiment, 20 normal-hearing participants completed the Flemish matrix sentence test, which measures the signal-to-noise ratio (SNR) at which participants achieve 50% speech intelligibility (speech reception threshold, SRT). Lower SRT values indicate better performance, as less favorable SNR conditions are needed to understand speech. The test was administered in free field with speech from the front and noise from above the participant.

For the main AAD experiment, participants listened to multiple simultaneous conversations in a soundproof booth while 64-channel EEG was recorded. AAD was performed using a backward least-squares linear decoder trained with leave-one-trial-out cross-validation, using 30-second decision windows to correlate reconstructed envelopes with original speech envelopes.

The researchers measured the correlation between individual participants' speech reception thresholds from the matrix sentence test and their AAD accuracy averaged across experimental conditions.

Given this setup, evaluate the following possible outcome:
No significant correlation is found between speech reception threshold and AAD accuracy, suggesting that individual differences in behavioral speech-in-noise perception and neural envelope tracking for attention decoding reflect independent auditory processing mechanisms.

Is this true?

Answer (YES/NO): YES